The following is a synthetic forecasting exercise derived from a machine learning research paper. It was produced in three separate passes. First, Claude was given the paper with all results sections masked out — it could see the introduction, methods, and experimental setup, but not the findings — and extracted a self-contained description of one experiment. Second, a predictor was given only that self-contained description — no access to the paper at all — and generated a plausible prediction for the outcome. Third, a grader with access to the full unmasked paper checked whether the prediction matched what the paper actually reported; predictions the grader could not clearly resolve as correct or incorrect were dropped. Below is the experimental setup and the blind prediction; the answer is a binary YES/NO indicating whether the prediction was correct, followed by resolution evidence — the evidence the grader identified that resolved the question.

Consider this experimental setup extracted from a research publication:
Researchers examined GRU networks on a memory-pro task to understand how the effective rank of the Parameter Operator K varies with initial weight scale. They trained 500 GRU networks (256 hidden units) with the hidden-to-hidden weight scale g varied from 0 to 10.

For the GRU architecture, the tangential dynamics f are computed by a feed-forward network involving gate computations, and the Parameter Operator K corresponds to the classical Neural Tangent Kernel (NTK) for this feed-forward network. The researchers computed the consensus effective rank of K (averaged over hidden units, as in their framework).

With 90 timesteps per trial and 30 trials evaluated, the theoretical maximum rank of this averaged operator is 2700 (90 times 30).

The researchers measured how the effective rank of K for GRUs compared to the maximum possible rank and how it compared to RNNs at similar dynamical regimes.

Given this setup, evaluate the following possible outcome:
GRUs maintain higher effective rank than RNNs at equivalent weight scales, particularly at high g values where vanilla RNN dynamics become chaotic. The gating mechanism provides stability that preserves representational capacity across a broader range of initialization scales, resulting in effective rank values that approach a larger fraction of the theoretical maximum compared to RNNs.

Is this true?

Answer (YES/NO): YES